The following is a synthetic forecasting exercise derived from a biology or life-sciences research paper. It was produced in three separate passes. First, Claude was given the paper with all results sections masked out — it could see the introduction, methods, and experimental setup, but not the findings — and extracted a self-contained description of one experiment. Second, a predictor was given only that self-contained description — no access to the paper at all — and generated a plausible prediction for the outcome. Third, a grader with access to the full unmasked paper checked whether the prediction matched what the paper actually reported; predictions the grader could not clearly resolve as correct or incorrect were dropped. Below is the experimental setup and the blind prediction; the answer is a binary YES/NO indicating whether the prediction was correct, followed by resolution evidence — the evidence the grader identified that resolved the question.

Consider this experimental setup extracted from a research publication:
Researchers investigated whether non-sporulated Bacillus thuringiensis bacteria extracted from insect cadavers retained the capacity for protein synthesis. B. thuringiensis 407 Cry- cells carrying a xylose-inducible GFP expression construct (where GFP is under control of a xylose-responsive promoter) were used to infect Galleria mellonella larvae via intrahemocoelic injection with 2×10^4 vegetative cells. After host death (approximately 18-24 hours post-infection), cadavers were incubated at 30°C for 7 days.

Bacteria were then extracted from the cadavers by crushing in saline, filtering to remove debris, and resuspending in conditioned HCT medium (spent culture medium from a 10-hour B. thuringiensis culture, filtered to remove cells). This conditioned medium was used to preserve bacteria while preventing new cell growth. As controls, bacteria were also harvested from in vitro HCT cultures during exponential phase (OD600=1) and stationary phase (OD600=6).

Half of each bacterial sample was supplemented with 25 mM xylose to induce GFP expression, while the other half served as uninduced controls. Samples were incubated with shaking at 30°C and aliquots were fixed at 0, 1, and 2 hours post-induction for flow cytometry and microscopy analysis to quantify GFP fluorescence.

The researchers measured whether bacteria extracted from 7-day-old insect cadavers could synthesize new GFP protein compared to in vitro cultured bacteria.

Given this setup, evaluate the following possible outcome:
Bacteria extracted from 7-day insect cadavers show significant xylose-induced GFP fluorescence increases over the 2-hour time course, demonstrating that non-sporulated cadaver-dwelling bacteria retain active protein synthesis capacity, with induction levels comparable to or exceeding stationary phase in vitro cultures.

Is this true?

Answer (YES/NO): NO